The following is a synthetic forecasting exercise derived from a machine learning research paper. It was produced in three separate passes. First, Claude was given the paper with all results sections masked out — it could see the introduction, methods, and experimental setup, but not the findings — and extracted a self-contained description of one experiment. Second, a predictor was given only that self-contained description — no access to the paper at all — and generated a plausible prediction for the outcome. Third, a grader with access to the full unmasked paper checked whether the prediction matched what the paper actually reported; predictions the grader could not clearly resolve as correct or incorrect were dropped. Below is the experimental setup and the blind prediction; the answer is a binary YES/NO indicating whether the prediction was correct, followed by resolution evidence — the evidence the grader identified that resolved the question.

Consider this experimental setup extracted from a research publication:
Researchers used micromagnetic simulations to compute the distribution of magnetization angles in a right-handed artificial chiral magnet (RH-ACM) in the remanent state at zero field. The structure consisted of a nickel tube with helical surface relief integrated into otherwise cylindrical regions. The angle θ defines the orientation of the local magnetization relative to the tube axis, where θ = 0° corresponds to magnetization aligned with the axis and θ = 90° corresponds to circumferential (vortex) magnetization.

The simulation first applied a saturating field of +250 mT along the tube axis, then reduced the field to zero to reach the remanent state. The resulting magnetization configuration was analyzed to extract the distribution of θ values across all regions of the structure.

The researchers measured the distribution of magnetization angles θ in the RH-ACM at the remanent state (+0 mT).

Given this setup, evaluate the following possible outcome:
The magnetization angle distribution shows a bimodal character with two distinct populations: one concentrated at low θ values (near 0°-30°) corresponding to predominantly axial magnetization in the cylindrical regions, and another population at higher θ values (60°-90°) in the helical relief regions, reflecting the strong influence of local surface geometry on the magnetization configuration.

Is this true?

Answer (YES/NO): NO